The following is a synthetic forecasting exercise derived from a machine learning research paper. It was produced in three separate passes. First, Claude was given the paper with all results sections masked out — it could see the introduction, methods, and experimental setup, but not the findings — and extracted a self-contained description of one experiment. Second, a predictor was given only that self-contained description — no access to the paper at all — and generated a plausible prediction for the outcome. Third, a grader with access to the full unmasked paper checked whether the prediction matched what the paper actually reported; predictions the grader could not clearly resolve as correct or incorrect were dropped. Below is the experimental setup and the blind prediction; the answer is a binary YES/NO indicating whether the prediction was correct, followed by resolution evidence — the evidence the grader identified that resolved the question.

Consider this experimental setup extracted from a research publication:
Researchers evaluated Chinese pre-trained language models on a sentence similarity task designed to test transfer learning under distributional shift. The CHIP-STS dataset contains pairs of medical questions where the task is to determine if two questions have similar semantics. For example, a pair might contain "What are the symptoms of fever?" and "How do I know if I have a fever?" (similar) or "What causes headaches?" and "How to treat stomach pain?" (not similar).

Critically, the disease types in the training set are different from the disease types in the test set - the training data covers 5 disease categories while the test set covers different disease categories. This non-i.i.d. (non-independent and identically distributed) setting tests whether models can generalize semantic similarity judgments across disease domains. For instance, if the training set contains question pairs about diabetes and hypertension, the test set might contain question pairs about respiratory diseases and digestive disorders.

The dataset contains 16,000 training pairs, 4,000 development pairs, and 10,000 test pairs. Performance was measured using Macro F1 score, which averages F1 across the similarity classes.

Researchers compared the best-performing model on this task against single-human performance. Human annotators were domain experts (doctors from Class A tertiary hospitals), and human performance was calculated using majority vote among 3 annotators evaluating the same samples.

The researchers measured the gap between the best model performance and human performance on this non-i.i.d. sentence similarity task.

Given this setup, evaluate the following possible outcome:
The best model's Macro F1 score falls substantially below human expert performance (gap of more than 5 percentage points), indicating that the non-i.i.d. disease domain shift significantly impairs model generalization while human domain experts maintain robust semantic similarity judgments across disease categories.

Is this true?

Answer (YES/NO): YES